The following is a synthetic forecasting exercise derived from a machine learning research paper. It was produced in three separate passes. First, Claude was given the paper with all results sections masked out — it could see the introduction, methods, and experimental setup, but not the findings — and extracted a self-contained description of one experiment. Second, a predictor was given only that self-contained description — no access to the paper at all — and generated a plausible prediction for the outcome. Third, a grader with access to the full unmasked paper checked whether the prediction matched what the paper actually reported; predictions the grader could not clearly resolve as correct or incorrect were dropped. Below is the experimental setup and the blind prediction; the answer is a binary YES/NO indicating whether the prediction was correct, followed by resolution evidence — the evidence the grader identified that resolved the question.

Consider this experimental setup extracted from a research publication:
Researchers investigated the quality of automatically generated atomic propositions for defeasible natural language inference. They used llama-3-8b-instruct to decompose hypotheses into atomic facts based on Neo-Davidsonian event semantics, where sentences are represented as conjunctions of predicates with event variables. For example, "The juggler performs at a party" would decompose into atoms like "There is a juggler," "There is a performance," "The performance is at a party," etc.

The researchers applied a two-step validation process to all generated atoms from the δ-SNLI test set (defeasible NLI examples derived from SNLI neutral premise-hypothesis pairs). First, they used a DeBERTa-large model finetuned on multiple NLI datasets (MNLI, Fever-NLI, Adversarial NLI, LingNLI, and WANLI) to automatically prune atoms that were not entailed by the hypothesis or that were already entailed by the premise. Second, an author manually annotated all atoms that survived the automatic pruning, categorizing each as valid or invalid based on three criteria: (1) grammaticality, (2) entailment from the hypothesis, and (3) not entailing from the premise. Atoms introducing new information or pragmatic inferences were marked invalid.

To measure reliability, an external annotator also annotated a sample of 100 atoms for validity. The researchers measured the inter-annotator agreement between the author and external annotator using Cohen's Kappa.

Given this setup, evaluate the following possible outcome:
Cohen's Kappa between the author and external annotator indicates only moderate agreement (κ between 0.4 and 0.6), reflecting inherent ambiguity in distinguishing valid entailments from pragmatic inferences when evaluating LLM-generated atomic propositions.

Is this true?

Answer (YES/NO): NO